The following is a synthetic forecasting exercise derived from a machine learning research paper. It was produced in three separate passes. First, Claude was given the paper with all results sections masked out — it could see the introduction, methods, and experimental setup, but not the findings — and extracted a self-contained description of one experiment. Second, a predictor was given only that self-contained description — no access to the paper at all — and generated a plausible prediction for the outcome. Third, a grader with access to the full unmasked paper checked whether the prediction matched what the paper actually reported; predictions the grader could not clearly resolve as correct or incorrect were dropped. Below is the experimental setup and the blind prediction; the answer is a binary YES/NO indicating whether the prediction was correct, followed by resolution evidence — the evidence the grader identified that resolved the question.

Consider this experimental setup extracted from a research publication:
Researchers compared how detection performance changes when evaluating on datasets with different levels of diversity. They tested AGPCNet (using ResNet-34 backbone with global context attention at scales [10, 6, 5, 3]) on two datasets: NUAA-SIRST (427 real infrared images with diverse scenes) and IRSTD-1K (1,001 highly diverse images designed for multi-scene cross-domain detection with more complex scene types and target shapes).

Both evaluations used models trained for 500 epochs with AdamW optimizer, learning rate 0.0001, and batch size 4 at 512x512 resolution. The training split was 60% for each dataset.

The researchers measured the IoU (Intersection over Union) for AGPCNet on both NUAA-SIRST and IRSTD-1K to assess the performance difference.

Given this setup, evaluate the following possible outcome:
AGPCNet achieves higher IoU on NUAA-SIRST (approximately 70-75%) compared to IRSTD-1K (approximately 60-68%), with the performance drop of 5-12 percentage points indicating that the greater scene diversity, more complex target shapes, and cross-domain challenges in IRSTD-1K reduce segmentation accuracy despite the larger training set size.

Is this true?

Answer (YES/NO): NO